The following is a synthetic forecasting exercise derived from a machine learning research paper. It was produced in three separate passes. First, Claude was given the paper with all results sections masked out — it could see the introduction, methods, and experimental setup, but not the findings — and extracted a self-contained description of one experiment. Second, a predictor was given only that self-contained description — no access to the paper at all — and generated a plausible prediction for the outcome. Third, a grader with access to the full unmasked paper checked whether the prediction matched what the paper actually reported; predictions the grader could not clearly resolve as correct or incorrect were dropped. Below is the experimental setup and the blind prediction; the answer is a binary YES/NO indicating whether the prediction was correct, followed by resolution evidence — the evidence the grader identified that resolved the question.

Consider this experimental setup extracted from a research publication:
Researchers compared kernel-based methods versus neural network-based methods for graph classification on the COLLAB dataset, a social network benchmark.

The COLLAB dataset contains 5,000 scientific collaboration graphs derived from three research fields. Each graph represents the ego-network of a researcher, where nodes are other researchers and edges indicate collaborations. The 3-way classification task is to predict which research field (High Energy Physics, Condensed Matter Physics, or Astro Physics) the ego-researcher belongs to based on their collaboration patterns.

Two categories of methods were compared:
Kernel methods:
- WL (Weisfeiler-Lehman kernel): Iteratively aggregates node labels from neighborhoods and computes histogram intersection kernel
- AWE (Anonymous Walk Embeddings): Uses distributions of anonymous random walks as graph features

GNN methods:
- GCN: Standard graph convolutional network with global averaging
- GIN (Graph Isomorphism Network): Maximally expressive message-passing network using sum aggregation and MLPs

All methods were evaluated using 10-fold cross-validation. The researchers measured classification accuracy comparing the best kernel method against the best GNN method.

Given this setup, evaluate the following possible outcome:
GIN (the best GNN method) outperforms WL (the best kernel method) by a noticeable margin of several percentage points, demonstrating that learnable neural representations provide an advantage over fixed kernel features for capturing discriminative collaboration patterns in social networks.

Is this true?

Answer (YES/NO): NO